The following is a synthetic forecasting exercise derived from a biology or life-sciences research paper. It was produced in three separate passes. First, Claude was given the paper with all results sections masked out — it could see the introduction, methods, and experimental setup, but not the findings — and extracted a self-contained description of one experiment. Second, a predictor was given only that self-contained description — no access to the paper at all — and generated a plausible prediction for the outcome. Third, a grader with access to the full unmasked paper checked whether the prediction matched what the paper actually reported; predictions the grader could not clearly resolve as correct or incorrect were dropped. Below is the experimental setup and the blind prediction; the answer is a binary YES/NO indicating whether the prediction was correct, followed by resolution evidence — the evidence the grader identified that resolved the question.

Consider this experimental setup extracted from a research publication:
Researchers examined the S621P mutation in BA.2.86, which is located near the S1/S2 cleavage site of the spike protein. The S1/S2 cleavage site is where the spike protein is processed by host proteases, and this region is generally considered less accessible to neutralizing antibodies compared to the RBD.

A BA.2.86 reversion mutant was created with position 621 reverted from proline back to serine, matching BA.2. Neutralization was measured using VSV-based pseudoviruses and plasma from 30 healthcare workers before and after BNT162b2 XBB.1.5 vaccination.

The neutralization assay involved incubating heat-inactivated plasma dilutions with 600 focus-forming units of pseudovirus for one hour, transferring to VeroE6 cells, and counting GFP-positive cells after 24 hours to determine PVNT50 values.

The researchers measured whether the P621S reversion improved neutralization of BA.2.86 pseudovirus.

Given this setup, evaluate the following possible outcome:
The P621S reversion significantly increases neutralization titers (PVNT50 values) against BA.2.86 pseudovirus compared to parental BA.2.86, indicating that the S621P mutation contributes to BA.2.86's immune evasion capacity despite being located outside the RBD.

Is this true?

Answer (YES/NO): YES